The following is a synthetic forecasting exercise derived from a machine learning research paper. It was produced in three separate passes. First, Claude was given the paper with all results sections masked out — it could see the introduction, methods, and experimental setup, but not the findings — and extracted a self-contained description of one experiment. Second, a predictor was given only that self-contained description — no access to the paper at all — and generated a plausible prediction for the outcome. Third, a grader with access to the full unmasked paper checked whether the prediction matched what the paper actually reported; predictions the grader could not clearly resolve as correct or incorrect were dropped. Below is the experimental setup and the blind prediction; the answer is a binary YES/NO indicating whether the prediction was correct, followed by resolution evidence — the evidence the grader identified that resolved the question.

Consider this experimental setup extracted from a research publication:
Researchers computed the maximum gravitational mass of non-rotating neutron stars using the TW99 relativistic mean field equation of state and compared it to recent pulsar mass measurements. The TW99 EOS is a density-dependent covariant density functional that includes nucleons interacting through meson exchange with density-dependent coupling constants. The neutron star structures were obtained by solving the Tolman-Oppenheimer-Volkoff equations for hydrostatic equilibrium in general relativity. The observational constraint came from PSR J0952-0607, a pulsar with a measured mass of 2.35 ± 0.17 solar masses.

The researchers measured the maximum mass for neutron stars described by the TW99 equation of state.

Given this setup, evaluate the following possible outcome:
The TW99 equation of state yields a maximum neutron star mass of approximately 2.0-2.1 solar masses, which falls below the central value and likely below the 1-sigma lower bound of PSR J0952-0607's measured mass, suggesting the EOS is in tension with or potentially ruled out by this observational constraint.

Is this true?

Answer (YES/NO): YES